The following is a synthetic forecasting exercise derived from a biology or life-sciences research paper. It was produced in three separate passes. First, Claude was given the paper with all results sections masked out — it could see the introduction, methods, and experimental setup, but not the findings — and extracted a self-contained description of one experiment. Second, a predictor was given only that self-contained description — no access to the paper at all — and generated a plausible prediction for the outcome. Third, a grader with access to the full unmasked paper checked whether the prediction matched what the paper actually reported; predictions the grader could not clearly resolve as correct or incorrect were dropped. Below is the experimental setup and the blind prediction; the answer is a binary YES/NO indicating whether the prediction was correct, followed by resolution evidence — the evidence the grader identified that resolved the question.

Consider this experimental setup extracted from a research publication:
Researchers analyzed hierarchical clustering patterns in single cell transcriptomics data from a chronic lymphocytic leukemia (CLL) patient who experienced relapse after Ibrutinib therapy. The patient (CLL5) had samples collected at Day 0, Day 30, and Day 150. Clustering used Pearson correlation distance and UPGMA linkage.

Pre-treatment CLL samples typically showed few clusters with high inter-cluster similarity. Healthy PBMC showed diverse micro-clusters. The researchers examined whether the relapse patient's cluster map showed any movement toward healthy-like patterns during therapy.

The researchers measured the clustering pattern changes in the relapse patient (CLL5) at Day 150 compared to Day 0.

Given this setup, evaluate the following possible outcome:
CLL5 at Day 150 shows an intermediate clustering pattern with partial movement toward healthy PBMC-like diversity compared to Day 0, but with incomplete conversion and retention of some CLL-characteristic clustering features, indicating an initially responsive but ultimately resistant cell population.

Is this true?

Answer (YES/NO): YES